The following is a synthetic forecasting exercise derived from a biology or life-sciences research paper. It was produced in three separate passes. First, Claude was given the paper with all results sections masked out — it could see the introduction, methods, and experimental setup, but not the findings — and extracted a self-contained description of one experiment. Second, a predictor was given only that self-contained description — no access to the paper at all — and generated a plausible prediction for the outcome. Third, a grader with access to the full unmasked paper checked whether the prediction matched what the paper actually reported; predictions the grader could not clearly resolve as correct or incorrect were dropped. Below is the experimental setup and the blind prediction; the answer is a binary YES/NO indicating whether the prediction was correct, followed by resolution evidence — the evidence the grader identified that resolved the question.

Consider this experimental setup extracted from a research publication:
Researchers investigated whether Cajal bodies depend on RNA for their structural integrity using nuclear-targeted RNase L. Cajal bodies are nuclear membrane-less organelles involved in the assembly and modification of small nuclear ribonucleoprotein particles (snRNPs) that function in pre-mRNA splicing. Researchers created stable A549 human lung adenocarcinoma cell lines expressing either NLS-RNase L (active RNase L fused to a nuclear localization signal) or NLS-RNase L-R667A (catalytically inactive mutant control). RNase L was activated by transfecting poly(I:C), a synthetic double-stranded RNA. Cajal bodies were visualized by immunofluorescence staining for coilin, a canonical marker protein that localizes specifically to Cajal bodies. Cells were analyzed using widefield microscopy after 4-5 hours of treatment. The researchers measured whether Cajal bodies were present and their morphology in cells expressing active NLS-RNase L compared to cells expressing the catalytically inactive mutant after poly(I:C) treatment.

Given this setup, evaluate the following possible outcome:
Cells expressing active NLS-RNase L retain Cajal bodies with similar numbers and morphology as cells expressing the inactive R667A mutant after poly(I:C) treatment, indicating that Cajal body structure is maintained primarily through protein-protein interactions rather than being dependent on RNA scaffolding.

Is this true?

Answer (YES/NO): NO